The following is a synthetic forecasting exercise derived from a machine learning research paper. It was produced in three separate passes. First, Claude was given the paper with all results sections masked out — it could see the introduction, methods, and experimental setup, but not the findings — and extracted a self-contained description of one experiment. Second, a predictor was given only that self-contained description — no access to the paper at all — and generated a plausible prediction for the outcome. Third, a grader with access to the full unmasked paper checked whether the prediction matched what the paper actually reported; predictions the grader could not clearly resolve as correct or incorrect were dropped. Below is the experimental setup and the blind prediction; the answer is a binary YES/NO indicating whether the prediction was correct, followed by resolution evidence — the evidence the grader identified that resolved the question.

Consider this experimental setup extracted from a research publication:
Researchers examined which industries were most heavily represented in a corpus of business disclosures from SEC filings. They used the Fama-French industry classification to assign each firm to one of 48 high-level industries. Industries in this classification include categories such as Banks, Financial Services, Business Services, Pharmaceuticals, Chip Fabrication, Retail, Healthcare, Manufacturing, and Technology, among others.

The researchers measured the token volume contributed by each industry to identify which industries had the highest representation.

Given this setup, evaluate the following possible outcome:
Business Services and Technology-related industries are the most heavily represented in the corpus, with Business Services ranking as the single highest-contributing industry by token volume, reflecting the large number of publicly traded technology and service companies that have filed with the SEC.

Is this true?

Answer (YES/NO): NO